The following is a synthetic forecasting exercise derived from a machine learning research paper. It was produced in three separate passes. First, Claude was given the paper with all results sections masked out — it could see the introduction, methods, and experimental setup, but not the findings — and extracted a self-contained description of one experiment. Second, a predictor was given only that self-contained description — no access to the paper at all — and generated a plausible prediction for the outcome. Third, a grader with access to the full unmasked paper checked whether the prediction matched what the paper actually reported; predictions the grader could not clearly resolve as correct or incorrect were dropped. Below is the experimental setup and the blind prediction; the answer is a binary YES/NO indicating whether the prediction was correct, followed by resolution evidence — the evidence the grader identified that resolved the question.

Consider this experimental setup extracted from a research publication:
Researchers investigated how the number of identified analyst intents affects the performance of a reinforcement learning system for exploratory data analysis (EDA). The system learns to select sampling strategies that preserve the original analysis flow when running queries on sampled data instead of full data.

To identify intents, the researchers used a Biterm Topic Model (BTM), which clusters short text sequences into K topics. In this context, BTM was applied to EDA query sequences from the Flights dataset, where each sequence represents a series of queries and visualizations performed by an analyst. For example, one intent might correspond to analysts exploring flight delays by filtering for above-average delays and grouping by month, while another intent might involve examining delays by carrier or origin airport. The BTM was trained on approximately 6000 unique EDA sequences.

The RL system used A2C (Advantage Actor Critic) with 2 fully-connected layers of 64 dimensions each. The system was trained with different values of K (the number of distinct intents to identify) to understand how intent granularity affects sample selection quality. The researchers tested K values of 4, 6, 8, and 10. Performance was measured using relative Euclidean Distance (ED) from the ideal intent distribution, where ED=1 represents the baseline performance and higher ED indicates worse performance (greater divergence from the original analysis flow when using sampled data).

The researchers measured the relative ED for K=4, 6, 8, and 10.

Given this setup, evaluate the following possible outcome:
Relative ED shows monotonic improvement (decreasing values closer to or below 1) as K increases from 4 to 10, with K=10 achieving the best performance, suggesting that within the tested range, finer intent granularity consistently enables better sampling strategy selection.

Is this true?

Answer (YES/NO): NO